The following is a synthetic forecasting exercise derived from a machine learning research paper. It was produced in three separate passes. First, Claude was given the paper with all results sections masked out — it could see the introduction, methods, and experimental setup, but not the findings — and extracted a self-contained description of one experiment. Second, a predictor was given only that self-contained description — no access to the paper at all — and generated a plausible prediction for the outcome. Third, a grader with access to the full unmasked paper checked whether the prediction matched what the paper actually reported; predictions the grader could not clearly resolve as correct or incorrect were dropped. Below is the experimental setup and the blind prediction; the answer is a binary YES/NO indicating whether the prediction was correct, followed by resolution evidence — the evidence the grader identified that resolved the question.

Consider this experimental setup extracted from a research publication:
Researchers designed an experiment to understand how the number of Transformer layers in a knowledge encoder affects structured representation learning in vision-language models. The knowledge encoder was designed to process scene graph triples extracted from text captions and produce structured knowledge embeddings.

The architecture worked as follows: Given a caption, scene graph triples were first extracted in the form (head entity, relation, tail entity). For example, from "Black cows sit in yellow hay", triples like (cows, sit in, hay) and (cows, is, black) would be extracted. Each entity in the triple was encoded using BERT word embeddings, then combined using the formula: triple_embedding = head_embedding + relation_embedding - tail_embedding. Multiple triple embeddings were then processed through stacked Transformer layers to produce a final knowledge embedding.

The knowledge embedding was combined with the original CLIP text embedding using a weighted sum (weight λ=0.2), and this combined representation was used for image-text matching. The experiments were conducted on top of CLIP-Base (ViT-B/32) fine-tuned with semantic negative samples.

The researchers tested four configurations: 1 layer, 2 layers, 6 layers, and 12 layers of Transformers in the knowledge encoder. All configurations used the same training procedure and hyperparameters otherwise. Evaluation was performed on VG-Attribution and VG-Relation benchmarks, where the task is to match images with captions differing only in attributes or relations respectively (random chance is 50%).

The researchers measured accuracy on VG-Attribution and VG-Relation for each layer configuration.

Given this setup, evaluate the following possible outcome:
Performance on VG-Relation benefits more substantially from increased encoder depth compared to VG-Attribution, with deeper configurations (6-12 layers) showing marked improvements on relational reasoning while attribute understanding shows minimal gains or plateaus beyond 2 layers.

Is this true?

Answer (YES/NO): NO